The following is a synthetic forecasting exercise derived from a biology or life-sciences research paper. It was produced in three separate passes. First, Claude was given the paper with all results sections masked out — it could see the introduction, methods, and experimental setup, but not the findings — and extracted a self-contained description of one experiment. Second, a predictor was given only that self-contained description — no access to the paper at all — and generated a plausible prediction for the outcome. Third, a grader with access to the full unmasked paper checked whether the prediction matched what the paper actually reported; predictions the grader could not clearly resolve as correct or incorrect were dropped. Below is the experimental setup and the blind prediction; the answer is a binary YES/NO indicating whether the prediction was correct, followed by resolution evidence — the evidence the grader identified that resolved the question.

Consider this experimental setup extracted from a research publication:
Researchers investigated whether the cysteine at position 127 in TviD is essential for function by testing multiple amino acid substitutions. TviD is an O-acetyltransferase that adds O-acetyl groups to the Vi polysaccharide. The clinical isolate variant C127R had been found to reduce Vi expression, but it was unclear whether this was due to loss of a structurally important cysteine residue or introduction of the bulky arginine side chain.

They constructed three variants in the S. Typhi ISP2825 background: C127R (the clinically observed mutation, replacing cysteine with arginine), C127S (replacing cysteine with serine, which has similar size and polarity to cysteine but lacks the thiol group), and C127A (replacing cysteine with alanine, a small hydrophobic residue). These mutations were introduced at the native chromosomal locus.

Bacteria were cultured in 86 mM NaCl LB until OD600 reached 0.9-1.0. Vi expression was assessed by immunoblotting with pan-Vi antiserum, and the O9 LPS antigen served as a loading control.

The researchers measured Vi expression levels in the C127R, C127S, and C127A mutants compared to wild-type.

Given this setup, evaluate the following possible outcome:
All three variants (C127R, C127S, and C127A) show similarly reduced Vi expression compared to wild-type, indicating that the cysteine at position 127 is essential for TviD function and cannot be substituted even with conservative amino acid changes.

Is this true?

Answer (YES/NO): NO